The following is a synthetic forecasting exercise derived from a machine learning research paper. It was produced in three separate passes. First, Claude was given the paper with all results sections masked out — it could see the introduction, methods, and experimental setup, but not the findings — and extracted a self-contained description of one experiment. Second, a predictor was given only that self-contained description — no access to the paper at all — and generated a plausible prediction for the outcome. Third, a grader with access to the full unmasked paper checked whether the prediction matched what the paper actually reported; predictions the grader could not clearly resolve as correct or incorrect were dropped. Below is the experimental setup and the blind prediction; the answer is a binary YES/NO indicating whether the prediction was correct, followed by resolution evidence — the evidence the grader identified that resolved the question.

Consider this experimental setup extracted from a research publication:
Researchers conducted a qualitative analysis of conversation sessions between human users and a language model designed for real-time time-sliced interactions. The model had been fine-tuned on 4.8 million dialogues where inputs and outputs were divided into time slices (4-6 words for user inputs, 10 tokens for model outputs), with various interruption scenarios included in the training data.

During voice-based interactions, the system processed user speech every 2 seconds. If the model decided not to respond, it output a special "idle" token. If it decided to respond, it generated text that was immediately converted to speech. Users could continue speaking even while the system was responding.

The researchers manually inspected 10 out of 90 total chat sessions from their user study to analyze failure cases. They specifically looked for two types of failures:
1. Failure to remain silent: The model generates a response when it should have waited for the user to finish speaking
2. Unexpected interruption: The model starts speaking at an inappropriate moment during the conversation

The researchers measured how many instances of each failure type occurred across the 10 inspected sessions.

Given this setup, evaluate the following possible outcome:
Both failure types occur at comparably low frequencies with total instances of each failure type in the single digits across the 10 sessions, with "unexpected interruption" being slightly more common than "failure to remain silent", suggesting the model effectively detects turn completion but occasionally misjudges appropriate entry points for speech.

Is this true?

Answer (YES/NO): NO